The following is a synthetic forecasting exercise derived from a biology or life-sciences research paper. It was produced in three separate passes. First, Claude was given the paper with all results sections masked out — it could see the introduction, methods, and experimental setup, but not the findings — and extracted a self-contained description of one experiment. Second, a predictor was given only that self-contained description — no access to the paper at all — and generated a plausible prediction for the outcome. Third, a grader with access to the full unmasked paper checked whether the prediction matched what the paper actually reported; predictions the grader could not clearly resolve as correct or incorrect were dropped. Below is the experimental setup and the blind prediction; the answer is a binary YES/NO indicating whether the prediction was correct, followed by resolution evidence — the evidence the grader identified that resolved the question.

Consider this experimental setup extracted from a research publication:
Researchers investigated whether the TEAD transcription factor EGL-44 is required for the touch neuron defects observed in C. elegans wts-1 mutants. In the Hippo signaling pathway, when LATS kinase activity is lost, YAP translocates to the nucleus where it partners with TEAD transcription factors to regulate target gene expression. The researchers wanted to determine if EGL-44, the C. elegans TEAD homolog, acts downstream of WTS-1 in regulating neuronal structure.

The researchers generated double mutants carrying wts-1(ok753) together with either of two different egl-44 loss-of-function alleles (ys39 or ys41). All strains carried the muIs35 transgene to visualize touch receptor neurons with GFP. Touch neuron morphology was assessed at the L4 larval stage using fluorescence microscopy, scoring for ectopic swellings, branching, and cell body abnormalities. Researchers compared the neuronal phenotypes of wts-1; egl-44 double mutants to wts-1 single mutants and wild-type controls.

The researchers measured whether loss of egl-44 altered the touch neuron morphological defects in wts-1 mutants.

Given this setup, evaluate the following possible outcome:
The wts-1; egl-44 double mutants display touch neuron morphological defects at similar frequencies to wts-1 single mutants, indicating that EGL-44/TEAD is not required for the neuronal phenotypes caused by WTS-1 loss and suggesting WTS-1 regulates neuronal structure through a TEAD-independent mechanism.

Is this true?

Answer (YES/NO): NO